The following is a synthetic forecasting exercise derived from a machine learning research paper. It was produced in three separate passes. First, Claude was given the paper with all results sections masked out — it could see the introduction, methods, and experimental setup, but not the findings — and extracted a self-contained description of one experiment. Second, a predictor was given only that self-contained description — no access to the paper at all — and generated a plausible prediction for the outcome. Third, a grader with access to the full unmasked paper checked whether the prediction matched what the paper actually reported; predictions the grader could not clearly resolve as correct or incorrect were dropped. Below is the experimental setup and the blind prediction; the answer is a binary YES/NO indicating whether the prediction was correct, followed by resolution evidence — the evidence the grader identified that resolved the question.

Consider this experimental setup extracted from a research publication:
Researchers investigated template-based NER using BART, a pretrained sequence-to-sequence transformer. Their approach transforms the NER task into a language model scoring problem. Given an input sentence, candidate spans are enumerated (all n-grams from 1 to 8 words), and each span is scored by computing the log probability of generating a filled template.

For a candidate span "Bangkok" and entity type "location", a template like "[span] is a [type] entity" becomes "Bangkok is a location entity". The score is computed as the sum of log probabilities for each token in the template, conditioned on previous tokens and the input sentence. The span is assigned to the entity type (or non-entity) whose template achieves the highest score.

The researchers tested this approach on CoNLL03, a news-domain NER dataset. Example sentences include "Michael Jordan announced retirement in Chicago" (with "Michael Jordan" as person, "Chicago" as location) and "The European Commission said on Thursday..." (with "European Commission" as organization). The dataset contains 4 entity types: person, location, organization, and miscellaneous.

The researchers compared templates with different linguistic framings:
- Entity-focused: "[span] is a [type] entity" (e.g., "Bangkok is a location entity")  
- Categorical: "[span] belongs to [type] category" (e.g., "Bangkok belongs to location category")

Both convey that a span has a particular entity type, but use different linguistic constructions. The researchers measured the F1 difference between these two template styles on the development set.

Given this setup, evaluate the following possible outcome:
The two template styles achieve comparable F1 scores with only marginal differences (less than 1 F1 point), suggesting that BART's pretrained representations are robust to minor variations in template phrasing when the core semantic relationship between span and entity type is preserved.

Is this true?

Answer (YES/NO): NO